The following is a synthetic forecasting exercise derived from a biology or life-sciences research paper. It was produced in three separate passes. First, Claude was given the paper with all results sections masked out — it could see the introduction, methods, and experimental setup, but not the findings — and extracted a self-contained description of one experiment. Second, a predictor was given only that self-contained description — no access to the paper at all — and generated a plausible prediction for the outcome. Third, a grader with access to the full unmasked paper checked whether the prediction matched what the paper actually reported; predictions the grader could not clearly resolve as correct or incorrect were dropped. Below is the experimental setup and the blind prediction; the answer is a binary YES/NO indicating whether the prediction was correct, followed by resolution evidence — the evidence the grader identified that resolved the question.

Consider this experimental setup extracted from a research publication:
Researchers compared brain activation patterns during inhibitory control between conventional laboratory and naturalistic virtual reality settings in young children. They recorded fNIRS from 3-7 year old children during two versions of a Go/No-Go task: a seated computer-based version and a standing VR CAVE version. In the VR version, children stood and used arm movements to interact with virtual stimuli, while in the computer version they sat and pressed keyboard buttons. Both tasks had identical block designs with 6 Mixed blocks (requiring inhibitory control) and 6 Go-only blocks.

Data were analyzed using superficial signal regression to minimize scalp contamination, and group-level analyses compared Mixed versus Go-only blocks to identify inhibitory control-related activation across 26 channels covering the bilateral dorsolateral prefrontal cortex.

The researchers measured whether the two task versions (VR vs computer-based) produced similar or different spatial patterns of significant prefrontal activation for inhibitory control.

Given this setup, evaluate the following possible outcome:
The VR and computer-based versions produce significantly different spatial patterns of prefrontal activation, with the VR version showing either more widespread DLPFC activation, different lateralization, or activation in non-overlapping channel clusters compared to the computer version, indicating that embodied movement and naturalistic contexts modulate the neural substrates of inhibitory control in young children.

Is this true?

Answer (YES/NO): NO